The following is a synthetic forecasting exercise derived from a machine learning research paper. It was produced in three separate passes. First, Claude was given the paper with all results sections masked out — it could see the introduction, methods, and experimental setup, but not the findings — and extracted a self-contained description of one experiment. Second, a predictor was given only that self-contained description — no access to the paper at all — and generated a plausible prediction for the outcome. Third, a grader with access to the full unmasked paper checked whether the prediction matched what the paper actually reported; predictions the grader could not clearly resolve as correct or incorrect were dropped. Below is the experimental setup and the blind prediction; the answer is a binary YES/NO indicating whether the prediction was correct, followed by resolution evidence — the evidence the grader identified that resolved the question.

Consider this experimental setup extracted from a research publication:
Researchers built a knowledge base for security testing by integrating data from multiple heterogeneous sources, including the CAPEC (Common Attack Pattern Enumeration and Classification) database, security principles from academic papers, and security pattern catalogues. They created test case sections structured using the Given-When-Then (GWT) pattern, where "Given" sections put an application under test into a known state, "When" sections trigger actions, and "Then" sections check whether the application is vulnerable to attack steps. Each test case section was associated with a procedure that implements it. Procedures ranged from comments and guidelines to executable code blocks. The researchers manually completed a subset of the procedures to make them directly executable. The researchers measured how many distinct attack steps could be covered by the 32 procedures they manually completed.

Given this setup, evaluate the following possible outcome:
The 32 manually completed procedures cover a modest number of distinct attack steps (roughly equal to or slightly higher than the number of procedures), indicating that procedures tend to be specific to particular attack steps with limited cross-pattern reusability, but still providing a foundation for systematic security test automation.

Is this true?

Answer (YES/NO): YES